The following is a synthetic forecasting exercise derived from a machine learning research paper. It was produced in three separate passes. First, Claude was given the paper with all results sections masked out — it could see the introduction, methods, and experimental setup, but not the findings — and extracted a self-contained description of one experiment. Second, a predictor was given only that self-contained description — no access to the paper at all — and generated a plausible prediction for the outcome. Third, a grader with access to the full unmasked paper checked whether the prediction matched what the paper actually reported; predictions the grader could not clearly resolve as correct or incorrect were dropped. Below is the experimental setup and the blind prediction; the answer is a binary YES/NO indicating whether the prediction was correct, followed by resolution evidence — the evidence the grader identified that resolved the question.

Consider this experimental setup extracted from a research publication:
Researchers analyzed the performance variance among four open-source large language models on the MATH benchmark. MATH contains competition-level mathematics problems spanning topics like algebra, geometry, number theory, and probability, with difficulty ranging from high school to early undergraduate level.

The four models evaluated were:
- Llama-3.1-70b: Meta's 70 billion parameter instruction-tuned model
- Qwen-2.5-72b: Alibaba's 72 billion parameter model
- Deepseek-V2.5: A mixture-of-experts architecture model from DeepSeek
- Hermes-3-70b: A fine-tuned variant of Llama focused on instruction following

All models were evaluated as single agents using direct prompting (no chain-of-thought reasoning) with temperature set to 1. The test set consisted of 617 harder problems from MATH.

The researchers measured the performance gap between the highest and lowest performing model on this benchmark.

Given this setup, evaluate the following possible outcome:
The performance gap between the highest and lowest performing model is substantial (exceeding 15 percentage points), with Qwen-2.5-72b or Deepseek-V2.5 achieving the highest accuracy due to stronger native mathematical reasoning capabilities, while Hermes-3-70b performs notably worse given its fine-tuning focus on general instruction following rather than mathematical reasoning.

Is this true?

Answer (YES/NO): YES